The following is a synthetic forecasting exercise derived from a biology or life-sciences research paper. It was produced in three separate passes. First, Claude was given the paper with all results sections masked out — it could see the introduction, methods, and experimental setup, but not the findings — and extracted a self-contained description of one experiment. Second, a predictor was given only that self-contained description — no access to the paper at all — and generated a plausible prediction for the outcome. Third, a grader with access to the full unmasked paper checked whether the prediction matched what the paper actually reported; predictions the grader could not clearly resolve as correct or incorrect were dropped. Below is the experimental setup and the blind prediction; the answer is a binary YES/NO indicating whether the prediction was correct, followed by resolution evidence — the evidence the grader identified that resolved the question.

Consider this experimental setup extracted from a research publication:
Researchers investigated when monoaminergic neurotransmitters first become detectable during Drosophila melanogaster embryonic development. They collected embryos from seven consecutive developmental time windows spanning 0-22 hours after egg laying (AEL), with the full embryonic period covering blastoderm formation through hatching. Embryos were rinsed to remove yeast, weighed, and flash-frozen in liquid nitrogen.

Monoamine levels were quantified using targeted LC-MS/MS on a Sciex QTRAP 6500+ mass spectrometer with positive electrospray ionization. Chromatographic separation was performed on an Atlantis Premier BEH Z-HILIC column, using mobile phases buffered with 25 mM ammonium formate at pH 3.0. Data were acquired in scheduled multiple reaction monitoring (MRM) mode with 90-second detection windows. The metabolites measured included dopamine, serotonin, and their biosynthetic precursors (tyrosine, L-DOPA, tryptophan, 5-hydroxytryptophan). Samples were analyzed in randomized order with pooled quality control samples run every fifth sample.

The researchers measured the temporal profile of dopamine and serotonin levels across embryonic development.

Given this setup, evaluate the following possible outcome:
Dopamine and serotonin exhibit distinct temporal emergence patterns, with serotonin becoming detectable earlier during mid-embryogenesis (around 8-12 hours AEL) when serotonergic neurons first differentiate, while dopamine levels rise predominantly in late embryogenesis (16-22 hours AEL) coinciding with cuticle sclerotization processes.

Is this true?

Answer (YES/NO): NO